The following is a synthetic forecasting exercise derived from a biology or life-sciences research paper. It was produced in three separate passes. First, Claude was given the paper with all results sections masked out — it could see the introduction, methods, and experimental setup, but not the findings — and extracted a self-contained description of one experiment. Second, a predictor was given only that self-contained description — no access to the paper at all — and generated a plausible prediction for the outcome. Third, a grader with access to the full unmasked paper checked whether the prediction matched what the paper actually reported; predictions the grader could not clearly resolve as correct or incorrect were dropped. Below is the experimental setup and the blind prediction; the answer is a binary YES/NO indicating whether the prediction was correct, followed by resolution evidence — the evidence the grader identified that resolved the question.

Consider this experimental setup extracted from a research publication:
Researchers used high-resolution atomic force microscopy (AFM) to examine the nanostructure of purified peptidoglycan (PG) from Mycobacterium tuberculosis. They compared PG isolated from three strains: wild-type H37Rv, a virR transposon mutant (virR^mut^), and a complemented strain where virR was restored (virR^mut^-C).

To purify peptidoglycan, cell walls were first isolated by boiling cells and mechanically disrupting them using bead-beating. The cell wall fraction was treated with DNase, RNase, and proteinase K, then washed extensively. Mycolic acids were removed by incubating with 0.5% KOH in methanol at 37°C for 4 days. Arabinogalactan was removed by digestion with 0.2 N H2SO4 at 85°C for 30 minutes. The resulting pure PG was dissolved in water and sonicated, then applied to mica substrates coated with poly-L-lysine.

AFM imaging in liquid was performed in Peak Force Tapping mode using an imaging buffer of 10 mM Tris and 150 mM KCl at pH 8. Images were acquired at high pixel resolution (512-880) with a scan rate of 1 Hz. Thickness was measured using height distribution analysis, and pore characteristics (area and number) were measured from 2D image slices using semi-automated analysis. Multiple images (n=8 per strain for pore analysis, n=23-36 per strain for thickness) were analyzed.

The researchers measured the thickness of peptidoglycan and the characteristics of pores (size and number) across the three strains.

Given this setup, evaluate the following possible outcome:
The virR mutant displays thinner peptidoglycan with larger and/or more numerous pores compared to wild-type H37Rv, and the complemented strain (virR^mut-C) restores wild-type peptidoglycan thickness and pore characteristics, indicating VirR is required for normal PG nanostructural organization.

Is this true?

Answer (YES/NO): NO